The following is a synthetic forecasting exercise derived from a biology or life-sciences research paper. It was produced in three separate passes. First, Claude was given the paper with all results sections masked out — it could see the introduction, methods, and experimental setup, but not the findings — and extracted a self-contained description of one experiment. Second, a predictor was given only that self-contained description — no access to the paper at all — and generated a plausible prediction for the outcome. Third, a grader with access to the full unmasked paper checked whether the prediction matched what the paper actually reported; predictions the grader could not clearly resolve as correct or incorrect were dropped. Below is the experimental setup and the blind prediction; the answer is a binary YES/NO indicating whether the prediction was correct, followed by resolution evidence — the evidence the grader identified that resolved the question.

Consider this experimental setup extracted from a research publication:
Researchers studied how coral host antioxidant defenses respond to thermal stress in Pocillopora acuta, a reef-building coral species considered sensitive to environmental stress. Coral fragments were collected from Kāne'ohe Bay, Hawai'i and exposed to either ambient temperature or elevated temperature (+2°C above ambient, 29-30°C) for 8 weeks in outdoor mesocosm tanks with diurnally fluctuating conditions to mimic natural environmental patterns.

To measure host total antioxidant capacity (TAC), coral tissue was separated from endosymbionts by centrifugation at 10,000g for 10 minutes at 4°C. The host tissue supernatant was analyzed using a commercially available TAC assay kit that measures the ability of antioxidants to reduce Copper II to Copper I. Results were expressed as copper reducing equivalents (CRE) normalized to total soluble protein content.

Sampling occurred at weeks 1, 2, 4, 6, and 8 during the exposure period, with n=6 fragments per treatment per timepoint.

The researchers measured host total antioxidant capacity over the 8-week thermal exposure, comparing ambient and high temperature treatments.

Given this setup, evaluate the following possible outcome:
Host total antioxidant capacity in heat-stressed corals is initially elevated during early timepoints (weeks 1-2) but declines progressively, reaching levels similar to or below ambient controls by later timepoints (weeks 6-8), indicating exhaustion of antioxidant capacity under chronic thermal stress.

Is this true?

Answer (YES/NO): NO